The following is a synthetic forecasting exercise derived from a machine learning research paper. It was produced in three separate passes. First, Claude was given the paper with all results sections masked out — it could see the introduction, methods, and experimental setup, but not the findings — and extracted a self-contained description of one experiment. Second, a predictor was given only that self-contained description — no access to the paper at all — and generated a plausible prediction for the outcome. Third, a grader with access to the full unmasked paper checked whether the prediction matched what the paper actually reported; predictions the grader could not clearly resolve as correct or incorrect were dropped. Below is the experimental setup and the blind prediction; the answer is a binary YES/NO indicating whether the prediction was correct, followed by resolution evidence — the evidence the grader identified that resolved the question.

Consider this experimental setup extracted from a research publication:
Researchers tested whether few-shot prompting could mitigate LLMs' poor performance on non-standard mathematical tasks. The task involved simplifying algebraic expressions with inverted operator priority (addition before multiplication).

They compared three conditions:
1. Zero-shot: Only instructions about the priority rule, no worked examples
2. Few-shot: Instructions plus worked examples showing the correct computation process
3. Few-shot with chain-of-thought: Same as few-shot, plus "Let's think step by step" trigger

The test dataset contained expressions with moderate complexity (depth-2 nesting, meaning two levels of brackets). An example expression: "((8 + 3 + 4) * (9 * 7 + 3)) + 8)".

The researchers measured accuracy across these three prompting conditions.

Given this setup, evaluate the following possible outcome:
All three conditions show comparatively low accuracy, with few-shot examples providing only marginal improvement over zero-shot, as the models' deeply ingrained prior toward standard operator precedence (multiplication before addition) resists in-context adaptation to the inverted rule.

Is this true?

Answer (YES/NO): NO